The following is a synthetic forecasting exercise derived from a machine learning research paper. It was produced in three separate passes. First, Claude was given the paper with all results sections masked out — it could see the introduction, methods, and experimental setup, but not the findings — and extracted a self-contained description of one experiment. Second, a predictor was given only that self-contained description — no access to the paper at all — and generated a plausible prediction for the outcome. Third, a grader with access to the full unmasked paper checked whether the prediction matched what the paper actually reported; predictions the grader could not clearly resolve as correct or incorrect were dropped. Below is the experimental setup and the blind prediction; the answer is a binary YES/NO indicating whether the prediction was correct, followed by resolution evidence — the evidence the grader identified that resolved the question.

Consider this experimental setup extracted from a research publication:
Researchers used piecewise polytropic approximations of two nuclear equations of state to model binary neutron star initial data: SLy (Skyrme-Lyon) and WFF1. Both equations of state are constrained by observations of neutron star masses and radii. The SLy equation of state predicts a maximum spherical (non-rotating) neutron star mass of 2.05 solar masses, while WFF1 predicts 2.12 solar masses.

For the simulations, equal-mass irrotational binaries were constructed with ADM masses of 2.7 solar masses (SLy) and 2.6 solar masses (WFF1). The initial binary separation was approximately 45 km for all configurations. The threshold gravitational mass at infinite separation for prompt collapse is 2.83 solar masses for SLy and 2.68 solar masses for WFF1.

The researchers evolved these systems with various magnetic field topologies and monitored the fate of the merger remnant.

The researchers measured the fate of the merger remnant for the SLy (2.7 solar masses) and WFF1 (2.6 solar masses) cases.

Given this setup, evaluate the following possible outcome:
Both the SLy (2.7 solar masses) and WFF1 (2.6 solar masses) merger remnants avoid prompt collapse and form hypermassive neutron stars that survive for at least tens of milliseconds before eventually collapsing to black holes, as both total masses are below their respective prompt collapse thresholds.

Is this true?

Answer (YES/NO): NO